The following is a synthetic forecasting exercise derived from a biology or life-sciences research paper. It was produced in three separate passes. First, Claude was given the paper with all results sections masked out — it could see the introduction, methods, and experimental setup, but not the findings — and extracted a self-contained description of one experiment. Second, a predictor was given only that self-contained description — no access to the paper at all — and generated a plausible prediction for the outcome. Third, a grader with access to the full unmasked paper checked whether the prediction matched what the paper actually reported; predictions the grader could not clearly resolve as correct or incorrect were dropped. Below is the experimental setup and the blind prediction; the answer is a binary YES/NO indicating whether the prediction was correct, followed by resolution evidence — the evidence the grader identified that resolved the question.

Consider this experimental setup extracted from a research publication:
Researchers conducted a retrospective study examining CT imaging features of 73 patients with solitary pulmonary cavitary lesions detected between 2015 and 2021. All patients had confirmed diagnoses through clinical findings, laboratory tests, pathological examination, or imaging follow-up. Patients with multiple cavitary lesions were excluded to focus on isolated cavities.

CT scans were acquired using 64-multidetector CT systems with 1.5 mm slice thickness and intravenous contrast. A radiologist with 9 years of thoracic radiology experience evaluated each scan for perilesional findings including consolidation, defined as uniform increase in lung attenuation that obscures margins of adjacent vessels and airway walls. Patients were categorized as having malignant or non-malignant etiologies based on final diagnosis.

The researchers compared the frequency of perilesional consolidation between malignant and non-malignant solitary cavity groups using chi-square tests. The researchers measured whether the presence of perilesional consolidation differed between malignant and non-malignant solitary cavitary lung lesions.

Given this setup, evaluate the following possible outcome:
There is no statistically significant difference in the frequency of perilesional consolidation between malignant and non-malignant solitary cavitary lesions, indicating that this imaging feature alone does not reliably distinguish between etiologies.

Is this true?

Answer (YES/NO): NO